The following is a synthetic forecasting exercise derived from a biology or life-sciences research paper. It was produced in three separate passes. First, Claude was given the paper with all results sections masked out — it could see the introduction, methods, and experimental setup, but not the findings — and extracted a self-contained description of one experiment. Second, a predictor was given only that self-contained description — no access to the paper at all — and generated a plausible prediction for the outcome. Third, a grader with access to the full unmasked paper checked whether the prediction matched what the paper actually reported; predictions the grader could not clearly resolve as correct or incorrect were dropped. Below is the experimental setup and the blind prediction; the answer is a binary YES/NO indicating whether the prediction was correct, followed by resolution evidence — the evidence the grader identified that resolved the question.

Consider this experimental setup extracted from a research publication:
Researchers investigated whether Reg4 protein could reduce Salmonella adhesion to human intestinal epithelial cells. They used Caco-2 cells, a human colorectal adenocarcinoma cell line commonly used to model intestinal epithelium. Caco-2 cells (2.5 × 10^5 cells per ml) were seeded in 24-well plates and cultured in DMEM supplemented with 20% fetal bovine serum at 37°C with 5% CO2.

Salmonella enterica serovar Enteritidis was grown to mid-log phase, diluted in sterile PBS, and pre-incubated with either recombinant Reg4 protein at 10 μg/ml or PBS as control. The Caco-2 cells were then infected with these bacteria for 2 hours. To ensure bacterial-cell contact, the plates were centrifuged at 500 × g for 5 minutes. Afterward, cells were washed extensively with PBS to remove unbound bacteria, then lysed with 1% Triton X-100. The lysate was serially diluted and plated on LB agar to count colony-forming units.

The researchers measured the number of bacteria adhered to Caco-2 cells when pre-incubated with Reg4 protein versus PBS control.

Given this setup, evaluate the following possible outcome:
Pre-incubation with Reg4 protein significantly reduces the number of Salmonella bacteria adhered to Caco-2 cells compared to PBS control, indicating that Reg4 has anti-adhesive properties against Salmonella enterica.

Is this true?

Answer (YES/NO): YES